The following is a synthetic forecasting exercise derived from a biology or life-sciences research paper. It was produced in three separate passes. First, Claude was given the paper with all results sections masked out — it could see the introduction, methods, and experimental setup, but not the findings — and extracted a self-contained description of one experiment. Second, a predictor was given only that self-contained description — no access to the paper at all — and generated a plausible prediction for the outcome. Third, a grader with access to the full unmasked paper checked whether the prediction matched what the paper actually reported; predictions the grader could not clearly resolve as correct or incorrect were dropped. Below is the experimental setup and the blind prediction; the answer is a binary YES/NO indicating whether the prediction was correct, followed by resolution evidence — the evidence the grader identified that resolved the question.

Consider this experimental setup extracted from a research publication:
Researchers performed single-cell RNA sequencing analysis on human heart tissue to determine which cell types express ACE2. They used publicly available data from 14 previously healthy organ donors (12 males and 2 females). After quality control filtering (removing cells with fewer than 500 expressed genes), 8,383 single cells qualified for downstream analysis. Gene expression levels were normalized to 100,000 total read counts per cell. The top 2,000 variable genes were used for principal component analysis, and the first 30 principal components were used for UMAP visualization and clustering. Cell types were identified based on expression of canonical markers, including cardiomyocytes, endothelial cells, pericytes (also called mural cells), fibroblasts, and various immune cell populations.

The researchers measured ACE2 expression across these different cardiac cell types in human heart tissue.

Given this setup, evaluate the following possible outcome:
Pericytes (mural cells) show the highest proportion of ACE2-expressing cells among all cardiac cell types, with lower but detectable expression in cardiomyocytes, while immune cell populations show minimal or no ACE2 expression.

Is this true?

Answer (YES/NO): YES